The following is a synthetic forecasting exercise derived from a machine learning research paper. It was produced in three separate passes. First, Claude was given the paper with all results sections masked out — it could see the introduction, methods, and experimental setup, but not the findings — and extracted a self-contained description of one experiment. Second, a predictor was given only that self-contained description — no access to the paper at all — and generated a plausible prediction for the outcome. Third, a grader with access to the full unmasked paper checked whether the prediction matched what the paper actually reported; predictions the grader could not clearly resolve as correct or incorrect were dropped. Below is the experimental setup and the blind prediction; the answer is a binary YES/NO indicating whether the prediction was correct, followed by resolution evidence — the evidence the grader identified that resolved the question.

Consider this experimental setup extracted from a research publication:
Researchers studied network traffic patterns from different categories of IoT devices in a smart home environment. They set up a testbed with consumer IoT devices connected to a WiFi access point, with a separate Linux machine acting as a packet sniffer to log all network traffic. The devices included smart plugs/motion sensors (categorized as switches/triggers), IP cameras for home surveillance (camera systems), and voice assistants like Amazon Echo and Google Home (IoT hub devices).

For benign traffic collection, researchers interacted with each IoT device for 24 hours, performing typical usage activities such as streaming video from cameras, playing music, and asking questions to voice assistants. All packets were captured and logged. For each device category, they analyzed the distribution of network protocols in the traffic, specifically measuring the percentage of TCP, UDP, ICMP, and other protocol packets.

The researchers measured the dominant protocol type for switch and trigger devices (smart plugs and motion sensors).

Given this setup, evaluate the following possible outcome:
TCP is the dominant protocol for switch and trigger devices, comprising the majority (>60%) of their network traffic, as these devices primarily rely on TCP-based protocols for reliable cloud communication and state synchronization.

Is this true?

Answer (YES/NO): NO